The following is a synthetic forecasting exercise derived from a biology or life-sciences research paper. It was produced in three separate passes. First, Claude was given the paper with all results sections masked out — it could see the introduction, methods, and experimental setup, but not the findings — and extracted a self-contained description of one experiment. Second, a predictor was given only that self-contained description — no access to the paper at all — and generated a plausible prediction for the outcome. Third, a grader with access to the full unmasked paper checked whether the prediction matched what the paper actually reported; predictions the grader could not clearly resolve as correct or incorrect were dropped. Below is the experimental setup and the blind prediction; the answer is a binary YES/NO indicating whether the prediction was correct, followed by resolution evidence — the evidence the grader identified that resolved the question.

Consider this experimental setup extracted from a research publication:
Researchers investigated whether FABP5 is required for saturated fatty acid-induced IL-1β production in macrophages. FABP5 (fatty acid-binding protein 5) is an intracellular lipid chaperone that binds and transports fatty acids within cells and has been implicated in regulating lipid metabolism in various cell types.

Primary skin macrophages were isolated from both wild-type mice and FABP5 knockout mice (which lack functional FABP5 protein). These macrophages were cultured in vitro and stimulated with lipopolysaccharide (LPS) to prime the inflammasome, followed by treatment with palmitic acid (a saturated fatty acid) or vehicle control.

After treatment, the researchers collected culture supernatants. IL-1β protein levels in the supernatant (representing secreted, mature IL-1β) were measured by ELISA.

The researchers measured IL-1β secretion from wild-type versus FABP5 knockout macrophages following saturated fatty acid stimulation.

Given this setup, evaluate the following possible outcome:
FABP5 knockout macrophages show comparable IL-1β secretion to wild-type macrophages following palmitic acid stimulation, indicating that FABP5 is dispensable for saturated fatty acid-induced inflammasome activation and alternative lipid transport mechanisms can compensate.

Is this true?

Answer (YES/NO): NO